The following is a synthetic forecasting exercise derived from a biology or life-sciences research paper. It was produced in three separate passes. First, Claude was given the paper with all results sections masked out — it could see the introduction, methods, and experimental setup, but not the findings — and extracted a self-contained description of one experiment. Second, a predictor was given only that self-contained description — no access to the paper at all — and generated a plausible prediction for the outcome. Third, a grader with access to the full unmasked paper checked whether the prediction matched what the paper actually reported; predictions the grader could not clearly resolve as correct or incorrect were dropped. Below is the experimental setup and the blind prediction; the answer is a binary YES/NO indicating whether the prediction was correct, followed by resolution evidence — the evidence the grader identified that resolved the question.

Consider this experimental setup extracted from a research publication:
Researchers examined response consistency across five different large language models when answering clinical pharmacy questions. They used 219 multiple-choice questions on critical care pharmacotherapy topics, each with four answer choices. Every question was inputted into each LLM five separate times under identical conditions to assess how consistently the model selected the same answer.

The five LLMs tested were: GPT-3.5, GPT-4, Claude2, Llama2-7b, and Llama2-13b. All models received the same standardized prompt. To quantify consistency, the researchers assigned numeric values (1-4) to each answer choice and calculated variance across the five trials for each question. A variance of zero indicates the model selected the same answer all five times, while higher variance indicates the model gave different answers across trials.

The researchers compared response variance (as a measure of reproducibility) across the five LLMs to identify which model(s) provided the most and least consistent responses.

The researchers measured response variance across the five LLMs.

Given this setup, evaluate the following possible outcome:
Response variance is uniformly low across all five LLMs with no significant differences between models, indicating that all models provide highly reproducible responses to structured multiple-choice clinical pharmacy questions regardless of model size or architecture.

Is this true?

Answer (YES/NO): NO